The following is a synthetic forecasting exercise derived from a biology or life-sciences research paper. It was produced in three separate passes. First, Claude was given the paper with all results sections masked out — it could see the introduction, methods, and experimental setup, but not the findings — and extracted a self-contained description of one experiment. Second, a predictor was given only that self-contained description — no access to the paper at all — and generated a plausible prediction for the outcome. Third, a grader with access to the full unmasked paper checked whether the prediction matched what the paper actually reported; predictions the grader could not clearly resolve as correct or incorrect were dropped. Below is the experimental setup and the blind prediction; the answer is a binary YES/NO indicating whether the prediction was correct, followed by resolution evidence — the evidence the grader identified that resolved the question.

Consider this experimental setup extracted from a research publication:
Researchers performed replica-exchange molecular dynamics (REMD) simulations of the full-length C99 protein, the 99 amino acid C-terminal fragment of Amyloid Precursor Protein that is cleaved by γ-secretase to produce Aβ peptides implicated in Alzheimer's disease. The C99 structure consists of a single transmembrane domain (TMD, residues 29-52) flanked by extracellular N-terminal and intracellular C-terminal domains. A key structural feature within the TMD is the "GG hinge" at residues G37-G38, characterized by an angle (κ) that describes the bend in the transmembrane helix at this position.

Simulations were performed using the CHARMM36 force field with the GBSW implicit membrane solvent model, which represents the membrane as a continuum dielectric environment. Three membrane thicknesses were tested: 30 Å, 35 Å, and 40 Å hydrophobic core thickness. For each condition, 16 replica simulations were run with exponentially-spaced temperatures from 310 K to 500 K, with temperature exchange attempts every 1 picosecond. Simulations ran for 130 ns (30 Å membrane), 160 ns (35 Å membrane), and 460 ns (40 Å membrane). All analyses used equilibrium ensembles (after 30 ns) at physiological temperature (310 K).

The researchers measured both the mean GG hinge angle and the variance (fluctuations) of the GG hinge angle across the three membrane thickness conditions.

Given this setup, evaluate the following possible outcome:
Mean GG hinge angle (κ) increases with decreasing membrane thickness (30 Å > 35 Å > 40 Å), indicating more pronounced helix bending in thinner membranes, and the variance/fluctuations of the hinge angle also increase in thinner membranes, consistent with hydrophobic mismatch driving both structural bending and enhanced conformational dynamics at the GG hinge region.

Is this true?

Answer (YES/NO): YES